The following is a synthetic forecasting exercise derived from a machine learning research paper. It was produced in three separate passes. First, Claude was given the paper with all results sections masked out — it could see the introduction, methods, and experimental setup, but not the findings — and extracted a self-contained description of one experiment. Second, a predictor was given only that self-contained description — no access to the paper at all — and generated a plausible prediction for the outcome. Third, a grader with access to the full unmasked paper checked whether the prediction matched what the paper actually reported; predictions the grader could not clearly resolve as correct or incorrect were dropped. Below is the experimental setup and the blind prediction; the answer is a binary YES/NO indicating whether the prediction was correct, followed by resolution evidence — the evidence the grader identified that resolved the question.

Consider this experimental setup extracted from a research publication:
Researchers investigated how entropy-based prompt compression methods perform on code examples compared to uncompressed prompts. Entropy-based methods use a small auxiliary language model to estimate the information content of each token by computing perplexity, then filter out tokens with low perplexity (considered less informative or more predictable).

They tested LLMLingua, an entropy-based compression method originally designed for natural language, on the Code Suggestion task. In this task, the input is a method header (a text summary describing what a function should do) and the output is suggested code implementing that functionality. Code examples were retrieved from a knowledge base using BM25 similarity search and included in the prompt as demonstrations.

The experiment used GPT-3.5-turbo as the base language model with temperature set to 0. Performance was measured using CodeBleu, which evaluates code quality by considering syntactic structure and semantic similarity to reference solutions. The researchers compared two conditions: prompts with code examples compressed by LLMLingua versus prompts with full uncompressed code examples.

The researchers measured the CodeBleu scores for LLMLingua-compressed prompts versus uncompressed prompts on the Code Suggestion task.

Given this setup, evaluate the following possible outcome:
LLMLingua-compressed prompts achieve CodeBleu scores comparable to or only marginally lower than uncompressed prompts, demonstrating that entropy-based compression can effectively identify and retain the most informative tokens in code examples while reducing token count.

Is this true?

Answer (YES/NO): NO